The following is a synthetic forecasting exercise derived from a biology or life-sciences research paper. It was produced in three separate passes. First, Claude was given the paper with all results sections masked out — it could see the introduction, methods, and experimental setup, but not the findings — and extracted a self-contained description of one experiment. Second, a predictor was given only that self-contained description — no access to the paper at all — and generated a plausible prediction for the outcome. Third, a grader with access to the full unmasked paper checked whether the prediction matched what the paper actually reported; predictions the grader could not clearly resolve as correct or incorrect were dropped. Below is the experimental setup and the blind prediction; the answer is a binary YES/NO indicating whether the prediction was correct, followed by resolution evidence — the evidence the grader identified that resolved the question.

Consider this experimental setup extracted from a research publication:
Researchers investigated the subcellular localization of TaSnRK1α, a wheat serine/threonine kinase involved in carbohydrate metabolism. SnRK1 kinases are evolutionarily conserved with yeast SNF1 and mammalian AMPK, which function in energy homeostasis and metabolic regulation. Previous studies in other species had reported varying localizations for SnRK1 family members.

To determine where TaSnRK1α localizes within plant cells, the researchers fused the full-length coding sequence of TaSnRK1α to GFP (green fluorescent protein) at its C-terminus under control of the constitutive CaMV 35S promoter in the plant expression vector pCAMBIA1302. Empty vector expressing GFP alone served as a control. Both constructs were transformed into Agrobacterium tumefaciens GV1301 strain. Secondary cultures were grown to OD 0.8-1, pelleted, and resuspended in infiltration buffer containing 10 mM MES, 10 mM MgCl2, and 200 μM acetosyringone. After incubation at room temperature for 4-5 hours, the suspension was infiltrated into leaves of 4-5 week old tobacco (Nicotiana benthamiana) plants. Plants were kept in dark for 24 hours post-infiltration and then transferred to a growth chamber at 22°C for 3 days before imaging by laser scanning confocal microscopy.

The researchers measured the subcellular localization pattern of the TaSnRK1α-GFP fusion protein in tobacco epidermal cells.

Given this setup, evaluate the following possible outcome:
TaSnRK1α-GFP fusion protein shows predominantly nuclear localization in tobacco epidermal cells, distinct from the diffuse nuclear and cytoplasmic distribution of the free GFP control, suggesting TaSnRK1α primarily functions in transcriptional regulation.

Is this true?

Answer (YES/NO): NO